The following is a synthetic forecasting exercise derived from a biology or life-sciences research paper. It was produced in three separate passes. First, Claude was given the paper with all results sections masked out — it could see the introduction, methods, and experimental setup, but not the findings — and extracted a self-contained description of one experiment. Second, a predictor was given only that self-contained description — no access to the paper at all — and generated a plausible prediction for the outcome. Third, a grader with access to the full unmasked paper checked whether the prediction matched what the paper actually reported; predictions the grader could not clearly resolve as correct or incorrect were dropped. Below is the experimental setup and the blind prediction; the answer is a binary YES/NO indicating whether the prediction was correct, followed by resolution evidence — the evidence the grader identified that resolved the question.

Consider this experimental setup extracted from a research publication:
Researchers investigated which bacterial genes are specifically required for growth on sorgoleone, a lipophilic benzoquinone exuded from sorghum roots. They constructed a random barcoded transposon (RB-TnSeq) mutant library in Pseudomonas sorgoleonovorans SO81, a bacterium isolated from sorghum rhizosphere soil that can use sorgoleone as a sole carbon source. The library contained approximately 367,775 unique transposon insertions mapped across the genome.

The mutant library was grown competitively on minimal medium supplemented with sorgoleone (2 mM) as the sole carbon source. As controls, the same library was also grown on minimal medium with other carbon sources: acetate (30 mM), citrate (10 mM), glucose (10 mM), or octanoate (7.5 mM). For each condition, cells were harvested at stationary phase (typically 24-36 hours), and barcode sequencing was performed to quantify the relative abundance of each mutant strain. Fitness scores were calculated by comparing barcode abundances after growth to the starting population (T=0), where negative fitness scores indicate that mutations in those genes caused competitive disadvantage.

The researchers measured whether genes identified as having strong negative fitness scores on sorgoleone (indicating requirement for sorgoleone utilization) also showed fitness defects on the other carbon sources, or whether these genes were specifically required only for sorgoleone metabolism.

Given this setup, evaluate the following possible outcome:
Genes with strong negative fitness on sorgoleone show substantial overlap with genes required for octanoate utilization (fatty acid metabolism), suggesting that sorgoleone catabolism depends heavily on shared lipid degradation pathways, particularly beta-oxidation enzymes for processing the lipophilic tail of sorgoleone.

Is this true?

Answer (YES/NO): NO